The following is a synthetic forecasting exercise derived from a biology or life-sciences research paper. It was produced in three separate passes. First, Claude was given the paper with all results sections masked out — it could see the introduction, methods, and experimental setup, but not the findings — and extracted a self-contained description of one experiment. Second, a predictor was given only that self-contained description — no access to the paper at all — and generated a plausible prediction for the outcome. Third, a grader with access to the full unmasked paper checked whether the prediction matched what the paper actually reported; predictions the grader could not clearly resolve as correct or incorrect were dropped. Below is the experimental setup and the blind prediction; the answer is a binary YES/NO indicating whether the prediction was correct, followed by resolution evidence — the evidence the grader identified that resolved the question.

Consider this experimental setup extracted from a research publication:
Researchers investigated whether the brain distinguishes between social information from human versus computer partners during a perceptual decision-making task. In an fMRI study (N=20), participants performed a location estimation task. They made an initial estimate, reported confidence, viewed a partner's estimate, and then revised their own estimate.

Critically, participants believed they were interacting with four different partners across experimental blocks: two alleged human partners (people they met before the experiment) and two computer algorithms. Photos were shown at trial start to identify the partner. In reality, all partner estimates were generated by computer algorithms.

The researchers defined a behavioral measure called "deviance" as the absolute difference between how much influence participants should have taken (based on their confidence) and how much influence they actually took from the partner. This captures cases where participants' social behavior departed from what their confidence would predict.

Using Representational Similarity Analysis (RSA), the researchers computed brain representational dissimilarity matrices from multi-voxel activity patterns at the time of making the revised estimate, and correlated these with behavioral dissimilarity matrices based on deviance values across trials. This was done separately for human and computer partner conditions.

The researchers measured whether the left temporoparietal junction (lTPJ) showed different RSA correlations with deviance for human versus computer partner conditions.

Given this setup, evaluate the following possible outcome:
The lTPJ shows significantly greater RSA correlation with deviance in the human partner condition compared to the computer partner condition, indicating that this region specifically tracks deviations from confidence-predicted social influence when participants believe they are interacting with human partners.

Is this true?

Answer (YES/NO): YES